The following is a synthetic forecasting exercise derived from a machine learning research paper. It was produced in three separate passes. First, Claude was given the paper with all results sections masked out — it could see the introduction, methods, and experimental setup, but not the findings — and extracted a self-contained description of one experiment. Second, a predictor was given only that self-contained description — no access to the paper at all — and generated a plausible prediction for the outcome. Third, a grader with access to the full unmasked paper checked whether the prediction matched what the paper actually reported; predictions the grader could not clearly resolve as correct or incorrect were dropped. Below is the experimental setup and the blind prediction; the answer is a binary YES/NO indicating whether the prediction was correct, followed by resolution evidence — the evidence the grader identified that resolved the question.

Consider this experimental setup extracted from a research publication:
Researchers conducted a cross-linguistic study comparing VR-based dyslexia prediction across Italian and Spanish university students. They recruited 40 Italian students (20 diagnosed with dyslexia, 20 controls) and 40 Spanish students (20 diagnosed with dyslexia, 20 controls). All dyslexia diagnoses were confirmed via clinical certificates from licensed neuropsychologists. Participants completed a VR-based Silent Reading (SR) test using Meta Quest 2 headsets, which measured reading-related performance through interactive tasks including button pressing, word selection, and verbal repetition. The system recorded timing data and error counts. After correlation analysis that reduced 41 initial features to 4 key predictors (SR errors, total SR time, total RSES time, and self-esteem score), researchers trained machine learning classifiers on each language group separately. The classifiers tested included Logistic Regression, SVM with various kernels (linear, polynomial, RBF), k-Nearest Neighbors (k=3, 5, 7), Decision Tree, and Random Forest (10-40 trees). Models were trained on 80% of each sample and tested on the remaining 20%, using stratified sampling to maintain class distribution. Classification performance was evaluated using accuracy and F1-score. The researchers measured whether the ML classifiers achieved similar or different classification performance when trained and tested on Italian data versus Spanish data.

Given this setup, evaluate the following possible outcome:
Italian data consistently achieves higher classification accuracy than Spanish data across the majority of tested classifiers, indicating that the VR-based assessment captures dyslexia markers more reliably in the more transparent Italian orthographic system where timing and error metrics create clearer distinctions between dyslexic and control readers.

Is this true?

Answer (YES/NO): NO